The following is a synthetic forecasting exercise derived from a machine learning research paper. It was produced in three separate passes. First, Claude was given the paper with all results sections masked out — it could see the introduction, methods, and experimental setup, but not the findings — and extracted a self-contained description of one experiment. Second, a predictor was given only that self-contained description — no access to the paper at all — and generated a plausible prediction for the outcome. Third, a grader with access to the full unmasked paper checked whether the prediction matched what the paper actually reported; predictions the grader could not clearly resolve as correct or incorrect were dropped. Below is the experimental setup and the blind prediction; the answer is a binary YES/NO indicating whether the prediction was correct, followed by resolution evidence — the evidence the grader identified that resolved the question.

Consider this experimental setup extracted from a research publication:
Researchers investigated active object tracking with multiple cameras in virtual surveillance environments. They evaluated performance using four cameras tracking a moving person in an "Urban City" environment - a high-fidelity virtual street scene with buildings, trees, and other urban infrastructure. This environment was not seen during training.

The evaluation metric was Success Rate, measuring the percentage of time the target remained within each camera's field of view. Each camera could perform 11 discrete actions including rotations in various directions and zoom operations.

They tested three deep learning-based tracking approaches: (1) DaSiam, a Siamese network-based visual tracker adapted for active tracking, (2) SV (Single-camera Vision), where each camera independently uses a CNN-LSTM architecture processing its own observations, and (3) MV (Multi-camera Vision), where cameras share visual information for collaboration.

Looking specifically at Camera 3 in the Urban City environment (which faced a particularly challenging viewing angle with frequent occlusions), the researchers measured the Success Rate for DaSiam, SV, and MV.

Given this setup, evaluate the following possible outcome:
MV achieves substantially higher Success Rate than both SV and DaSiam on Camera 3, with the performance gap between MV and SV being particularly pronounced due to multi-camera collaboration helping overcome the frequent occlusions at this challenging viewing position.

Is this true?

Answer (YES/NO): NO